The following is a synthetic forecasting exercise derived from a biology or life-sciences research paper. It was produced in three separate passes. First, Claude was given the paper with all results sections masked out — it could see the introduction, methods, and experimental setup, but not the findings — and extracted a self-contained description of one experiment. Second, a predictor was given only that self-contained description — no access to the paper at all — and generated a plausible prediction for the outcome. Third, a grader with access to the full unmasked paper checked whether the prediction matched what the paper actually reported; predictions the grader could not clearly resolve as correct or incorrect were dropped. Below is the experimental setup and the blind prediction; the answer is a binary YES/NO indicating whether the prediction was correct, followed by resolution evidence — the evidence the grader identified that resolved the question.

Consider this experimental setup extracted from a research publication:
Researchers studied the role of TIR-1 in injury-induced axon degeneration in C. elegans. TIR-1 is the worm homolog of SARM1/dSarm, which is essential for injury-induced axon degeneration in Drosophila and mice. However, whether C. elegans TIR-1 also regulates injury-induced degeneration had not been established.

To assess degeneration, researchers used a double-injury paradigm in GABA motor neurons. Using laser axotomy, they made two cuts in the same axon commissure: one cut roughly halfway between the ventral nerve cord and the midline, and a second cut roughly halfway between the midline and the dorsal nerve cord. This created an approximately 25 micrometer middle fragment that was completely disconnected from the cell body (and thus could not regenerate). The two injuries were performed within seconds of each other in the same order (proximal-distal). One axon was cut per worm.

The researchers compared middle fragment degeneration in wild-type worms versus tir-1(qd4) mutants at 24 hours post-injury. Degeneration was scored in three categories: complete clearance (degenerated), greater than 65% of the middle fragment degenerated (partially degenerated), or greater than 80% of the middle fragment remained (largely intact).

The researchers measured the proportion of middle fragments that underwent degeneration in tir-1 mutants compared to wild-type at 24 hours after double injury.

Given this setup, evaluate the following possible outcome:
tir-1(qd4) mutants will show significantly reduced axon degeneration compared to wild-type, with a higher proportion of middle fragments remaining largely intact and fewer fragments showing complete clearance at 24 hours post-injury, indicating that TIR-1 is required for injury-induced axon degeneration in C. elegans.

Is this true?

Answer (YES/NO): NO